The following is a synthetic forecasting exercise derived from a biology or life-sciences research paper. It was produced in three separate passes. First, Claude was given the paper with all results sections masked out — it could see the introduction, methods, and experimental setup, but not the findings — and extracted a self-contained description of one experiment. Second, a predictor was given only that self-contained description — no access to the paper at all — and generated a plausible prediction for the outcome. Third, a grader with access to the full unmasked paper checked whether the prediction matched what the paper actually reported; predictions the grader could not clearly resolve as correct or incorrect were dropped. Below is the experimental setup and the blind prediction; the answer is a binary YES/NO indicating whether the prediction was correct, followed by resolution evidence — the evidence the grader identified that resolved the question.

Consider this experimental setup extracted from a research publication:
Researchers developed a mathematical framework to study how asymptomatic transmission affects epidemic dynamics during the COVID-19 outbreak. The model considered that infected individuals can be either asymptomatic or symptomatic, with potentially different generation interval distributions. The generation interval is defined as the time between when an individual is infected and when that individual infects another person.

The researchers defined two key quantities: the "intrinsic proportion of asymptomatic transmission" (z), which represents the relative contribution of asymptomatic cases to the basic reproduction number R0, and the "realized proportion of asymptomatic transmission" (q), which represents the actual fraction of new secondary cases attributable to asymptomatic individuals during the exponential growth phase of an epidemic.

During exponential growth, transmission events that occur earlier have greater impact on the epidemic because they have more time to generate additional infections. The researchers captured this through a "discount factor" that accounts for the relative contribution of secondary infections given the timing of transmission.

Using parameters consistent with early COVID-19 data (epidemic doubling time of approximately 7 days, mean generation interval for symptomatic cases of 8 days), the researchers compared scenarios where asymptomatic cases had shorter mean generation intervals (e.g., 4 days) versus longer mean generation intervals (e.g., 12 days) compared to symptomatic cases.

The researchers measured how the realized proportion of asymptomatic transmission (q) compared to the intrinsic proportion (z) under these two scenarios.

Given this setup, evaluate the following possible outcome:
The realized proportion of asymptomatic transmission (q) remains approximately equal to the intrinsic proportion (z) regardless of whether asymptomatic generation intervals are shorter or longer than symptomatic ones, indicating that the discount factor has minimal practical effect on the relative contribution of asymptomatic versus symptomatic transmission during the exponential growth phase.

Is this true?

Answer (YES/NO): NO